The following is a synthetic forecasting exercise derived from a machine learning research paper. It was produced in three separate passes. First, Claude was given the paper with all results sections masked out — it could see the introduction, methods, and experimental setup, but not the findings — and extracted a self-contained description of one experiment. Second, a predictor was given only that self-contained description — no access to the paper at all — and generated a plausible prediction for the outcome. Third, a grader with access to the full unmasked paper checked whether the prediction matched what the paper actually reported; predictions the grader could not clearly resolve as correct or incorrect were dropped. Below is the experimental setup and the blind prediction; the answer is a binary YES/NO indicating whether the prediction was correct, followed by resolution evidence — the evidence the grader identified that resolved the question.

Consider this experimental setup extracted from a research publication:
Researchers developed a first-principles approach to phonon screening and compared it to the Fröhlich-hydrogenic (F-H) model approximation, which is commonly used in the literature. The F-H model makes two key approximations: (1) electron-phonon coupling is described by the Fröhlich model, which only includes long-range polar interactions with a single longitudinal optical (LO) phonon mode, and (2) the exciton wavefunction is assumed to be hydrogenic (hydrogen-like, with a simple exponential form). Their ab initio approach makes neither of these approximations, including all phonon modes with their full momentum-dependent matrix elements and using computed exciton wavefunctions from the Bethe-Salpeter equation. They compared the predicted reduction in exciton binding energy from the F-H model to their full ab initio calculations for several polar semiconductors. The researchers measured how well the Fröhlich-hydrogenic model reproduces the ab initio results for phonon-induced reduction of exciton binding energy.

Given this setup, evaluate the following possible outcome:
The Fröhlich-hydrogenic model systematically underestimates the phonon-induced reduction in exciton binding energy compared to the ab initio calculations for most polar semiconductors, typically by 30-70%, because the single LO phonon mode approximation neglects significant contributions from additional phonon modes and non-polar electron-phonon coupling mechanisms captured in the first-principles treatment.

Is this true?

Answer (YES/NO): NO